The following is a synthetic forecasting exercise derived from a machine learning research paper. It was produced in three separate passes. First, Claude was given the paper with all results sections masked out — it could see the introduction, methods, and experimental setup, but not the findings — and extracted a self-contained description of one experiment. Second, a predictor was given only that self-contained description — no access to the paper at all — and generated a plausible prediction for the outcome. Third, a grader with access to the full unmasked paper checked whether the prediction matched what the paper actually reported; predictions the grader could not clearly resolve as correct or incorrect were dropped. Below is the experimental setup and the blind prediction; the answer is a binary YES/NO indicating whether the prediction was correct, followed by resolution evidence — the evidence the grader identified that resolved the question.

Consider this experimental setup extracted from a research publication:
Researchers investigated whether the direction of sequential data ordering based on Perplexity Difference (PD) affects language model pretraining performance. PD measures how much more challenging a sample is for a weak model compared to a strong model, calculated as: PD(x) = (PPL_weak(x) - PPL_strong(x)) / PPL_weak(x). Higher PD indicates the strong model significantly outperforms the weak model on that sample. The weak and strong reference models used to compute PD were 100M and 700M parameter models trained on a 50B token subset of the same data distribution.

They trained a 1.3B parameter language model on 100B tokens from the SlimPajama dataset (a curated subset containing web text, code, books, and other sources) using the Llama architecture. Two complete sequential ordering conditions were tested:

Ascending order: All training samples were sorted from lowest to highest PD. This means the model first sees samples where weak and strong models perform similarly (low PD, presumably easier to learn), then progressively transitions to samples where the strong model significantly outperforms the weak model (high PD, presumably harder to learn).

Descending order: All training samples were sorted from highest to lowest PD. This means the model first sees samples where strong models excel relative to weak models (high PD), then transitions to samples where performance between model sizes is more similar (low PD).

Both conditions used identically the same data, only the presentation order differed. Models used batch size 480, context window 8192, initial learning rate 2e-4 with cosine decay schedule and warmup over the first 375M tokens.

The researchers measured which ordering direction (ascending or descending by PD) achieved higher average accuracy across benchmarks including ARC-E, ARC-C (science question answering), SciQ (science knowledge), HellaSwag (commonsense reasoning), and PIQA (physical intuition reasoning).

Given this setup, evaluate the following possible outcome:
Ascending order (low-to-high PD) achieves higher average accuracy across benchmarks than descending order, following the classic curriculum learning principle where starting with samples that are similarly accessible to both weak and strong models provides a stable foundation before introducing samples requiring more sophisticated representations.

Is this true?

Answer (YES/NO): YES